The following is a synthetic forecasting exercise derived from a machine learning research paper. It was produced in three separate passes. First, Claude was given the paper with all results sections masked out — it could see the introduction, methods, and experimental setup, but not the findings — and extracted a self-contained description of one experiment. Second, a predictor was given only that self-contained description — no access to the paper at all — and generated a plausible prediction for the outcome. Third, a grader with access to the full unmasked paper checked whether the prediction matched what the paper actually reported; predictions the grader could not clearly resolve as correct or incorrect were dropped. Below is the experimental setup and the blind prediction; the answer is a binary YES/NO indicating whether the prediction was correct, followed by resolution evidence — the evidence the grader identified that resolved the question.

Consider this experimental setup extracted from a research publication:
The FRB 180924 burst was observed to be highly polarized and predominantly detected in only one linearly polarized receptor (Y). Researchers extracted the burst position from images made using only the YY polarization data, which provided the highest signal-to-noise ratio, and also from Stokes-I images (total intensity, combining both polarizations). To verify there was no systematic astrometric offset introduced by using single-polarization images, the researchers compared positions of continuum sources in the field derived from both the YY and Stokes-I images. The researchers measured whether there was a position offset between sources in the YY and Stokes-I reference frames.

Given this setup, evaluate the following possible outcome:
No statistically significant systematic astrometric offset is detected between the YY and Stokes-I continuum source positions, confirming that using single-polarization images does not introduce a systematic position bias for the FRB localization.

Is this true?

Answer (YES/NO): YES